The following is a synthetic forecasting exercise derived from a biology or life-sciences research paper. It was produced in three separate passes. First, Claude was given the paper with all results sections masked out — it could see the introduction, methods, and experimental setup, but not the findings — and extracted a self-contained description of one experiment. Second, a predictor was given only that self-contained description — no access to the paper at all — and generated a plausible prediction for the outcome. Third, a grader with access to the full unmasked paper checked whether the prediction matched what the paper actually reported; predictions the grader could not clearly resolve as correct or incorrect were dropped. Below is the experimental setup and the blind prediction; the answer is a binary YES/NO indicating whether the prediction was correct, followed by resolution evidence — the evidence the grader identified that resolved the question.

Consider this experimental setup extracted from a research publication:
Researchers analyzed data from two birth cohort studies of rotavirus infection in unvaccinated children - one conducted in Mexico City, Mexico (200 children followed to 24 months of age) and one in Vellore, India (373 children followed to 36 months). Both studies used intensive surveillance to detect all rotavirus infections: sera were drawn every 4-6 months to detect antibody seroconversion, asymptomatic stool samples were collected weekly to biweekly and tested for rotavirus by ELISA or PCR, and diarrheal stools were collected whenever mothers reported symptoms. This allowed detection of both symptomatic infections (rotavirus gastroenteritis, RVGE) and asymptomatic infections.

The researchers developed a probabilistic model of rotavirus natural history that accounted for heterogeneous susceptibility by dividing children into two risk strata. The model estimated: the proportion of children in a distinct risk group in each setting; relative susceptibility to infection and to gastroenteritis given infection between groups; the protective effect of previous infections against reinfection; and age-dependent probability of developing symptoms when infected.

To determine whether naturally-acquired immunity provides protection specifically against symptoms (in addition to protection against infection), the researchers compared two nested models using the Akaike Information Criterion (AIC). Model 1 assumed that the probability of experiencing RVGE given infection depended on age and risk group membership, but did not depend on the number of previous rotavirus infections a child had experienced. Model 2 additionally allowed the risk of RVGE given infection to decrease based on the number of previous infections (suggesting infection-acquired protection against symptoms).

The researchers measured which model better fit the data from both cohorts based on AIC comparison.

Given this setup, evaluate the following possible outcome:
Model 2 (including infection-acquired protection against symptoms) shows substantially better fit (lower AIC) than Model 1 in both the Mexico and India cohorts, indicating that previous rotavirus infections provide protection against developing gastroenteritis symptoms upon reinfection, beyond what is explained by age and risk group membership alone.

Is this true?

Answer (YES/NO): NO